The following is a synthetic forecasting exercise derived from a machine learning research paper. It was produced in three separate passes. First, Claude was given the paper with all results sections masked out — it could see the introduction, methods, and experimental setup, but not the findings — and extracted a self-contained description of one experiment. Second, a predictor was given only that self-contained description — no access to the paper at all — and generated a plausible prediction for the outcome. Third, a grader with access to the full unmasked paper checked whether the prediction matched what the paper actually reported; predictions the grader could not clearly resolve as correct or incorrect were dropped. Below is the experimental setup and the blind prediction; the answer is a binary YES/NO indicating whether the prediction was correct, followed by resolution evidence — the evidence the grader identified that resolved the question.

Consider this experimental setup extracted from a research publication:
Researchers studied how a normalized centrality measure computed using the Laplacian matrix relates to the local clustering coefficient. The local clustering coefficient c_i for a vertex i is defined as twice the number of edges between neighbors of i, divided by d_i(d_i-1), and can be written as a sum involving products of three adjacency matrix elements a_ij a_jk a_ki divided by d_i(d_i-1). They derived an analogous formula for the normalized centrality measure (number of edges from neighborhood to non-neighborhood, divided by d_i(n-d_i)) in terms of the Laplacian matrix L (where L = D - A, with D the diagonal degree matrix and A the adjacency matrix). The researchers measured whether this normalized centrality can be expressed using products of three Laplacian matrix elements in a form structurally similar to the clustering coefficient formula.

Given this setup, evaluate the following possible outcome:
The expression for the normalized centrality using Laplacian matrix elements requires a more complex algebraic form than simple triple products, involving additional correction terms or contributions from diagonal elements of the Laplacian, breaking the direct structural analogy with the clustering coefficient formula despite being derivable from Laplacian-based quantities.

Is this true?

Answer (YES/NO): YES